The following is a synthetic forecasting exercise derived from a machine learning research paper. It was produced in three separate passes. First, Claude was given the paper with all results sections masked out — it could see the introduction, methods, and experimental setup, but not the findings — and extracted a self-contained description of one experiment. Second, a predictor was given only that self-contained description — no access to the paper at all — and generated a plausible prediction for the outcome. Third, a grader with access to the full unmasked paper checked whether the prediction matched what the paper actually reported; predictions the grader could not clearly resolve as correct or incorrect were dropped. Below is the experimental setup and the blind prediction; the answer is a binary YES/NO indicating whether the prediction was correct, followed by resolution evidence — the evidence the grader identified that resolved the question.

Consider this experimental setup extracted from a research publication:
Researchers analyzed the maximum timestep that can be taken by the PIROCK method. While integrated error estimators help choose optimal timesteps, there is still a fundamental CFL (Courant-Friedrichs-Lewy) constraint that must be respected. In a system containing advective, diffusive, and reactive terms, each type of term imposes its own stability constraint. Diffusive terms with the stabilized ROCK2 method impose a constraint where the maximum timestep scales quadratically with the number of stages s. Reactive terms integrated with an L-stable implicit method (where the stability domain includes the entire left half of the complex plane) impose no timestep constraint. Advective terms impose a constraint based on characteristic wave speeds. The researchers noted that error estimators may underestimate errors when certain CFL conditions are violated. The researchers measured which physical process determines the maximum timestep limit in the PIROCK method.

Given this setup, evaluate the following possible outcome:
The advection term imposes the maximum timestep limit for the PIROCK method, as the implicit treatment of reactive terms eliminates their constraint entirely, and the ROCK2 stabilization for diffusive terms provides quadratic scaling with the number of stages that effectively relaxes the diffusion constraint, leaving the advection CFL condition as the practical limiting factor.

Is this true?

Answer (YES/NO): YES